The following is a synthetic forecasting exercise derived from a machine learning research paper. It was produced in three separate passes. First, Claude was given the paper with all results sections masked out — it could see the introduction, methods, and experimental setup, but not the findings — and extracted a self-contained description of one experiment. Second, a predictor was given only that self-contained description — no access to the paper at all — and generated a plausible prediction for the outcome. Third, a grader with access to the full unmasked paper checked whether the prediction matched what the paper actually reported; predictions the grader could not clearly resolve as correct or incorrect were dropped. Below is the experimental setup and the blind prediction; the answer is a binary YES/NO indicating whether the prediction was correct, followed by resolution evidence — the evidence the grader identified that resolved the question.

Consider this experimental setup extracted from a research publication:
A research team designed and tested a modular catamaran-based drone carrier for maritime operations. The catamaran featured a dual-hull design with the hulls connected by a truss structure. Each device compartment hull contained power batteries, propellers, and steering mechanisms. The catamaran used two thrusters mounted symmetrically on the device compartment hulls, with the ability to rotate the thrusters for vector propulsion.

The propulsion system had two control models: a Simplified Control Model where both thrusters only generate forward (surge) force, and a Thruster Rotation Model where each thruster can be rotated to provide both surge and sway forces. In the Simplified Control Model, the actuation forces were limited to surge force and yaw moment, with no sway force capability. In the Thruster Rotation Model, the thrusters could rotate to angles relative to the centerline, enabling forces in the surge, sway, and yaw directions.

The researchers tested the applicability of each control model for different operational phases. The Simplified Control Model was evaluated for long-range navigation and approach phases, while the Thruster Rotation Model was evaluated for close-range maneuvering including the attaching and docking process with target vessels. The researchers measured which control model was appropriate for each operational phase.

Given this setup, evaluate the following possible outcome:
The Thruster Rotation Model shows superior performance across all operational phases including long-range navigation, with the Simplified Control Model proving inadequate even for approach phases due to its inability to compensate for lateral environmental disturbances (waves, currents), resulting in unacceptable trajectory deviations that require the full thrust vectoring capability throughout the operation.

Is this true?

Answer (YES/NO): NO